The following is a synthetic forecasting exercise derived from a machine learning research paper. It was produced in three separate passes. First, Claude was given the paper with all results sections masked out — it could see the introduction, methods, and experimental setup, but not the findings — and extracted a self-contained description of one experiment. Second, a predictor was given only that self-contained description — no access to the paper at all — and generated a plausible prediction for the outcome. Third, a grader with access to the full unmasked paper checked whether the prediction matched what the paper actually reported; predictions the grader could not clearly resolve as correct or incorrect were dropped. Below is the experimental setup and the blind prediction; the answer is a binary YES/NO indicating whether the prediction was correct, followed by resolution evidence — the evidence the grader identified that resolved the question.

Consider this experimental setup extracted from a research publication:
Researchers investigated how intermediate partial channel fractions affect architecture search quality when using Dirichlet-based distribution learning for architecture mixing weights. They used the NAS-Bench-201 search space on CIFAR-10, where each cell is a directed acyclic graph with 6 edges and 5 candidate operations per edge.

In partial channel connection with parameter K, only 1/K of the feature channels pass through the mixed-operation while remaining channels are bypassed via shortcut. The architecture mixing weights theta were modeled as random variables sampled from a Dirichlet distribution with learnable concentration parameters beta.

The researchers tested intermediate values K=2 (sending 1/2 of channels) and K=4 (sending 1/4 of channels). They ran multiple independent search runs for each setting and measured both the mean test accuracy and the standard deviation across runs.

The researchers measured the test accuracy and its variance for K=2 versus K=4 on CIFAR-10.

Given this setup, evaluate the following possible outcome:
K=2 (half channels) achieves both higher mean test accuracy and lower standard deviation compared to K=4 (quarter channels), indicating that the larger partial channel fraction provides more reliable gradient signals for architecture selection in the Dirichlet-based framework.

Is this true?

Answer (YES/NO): YES